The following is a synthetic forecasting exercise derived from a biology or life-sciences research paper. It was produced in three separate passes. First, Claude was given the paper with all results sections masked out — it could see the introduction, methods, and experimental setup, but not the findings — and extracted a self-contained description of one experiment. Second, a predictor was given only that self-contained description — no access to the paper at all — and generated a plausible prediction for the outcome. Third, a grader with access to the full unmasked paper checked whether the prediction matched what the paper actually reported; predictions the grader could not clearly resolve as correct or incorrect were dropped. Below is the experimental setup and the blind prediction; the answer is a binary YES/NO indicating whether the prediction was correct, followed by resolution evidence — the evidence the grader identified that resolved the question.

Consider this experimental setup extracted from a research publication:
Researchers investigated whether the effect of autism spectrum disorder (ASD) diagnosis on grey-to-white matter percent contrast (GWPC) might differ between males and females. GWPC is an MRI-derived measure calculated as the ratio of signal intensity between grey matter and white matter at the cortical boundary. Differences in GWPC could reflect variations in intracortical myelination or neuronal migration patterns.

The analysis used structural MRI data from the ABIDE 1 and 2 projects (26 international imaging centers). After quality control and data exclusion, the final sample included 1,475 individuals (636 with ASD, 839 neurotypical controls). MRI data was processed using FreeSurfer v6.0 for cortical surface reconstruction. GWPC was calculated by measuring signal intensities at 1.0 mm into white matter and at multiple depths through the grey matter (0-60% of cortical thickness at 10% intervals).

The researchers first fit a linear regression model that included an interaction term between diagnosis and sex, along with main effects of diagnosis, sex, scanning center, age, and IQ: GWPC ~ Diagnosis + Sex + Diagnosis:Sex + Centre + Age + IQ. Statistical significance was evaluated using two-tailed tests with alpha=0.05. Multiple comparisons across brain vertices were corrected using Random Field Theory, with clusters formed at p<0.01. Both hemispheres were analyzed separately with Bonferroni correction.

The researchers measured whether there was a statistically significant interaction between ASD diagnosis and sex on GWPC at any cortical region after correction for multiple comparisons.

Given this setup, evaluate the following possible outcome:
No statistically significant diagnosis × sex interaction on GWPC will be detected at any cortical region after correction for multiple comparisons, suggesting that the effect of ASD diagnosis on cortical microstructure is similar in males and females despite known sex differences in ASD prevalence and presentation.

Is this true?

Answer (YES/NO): YES